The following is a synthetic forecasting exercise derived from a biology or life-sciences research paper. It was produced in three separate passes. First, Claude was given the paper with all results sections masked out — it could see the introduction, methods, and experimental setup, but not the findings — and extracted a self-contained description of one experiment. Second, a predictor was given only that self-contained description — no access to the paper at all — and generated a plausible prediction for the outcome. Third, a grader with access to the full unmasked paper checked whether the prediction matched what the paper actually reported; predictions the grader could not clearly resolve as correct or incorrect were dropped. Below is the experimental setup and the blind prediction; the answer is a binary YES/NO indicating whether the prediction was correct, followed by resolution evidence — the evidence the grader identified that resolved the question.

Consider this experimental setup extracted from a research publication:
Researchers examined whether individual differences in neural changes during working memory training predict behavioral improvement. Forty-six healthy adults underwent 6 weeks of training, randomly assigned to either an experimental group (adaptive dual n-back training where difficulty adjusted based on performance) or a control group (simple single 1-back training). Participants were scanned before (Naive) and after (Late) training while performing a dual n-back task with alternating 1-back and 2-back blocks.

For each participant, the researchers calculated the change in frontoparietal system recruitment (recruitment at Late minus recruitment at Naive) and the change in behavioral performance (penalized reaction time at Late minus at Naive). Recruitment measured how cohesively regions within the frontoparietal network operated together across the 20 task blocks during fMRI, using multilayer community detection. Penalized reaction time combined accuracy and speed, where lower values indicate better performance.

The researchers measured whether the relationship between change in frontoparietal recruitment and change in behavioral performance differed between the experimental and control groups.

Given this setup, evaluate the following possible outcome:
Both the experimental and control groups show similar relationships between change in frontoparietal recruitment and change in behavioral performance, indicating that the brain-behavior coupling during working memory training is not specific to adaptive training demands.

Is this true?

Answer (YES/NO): NO